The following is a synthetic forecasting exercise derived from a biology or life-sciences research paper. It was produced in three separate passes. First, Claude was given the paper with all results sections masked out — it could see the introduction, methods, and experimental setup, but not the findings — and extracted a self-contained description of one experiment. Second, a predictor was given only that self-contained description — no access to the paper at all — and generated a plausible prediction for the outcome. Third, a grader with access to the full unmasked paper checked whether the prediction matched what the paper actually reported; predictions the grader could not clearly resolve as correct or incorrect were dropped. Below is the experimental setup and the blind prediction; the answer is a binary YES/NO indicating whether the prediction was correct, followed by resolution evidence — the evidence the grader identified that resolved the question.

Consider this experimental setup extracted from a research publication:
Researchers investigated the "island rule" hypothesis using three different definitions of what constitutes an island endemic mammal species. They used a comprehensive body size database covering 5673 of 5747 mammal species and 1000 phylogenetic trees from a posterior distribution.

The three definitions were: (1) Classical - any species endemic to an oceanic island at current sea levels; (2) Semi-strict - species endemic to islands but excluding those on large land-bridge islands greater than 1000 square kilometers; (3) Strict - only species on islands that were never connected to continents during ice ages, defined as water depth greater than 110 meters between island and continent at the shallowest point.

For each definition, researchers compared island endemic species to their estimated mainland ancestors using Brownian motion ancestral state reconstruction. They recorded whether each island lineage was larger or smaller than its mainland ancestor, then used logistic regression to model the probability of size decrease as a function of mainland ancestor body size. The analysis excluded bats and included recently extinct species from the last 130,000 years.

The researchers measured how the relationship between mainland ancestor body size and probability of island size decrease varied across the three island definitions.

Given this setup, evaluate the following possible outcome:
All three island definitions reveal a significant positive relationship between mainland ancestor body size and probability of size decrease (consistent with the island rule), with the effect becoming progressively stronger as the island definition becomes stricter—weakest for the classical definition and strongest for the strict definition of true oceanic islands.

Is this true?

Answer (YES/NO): YES